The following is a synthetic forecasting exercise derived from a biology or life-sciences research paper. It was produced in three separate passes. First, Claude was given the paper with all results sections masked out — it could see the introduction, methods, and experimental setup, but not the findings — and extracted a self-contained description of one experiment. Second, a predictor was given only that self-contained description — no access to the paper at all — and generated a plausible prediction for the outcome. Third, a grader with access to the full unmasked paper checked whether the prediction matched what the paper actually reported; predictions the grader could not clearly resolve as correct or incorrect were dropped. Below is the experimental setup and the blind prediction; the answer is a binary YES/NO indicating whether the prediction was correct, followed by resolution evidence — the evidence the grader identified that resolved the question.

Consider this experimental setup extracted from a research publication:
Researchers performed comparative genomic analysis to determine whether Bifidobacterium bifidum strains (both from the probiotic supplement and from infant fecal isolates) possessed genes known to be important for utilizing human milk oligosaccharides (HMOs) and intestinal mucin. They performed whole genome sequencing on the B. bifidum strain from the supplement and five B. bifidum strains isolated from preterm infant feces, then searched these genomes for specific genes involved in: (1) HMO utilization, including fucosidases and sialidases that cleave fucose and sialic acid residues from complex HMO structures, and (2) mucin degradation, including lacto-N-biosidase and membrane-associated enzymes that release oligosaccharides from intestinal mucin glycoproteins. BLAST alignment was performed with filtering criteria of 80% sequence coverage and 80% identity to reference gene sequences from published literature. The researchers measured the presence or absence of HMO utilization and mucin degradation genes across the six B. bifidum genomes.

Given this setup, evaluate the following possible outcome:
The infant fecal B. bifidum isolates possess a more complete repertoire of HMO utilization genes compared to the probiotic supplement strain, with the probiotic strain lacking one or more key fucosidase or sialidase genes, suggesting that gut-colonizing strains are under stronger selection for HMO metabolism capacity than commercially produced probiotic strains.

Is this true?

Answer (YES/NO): NO